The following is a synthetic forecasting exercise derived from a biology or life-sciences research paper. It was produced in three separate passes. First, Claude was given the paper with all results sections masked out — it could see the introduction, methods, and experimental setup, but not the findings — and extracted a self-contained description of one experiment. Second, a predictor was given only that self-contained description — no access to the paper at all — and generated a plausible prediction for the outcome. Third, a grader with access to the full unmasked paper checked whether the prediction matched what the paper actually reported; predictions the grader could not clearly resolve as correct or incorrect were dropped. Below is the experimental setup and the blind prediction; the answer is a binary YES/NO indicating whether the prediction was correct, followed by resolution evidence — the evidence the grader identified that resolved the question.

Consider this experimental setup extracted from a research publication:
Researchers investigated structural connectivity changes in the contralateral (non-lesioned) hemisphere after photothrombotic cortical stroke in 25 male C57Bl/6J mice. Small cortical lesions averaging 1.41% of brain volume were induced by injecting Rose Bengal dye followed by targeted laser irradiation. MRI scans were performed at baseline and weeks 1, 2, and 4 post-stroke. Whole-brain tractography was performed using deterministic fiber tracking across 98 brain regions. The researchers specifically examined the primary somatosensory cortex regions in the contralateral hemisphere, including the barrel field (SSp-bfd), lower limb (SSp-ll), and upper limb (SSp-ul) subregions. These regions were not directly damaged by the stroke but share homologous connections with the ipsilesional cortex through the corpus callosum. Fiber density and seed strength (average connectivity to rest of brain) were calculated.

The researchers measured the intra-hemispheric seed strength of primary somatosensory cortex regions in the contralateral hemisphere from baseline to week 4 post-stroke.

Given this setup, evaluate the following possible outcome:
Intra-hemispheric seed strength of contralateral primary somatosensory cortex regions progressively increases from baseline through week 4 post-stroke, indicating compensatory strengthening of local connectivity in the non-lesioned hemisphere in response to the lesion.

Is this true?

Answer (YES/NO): NO